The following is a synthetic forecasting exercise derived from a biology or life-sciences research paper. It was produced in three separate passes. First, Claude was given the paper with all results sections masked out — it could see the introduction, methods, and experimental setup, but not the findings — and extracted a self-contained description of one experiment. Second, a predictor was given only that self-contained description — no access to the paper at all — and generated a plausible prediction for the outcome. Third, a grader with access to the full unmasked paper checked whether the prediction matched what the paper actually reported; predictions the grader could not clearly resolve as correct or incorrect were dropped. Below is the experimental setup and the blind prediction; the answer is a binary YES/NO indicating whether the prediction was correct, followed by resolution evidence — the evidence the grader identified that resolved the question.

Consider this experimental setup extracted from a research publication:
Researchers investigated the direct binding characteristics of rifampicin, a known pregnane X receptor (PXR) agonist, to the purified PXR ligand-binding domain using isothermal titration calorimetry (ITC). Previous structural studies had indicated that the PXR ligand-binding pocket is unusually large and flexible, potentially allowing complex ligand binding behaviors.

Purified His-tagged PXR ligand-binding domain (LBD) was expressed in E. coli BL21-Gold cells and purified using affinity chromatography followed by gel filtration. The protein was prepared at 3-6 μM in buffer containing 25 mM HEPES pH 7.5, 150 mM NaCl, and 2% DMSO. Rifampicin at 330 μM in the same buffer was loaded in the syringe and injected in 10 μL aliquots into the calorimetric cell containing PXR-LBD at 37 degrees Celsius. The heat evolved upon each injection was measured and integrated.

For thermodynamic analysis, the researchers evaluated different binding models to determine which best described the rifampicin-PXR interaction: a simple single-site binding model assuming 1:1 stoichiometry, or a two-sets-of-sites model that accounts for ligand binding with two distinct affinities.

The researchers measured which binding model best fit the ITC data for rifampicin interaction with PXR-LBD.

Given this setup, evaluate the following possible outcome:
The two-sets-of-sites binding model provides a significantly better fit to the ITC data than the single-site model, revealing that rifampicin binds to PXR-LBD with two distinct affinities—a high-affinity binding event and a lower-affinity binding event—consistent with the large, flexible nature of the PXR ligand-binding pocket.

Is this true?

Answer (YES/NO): YES